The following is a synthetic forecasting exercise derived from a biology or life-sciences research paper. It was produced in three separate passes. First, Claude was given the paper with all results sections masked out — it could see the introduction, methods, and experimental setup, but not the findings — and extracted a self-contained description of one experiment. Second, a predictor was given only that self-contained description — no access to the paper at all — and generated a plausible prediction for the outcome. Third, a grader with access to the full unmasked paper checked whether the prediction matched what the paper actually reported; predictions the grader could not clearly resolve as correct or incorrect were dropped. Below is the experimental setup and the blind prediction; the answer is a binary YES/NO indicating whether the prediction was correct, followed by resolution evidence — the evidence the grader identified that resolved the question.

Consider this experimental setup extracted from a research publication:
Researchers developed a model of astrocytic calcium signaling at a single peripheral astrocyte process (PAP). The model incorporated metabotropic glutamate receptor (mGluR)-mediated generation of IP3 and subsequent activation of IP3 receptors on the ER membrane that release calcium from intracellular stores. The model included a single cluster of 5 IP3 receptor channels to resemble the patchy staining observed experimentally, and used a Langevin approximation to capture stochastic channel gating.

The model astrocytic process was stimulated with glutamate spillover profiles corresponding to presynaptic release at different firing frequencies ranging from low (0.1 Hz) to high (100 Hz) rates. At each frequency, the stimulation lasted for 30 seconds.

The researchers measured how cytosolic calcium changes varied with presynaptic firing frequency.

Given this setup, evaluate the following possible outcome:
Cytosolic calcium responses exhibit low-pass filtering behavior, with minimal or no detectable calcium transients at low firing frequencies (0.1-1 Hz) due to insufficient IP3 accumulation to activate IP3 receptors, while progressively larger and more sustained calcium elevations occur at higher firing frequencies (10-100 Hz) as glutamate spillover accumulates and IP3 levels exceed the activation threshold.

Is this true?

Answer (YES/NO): NO